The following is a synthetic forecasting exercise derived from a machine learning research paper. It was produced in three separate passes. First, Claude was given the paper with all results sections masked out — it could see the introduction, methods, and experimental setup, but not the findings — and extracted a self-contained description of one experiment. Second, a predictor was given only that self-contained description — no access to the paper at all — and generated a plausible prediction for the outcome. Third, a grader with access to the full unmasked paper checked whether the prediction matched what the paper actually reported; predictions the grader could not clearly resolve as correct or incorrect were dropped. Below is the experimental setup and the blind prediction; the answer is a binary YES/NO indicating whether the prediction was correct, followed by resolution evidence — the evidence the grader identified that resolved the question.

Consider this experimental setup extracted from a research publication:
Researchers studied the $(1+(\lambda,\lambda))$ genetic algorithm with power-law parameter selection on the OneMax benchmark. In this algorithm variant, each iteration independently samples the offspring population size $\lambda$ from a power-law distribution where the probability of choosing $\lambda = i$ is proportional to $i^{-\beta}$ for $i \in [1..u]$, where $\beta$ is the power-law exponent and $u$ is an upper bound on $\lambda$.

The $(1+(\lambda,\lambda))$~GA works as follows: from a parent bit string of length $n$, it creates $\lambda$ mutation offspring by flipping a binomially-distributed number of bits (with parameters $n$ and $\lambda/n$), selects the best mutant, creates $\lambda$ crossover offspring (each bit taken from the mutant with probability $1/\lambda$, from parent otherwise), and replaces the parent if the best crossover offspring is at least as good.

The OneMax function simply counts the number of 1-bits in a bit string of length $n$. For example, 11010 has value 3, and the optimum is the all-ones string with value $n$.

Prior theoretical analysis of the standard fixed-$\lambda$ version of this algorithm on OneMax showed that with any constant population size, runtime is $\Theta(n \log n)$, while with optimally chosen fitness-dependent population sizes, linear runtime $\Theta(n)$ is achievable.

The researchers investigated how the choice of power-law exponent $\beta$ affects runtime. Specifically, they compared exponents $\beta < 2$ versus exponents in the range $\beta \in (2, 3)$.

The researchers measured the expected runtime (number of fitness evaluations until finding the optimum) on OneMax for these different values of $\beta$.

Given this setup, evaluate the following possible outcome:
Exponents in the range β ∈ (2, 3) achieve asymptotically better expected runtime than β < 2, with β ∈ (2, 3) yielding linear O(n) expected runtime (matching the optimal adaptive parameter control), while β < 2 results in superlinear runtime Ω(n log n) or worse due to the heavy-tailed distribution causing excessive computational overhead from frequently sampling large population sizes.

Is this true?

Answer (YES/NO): NO